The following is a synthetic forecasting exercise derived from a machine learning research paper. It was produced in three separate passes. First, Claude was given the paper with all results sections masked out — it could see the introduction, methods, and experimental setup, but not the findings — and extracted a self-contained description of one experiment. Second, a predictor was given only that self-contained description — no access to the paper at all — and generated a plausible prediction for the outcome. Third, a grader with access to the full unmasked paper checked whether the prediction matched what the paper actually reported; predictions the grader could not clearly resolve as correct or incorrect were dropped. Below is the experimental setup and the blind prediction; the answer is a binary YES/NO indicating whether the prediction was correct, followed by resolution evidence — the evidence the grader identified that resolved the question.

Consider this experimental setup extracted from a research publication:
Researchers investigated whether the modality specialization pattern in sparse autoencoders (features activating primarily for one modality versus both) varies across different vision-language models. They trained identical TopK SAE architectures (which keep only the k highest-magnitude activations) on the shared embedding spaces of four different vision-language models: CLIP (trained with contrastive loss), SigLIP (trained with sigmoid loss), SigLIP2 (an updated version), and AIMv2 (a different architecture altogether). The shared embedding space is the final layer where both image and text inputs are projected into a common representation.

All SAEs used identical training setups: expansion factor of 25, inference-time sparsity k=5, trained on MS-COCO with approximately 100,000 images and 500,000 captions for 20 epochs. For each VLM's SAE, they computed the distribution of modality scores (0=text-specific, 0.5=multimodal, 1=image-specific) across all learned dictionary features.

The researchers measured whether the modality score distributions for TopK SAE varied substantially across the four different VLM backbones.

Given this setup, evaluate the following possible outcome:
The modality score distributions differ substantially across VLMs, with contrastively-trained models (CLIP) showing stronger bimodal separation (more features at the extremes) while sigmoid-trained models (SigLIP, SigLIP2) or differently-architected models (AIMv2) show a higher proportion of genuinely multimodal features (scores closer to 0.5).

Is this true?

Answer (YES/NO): NO